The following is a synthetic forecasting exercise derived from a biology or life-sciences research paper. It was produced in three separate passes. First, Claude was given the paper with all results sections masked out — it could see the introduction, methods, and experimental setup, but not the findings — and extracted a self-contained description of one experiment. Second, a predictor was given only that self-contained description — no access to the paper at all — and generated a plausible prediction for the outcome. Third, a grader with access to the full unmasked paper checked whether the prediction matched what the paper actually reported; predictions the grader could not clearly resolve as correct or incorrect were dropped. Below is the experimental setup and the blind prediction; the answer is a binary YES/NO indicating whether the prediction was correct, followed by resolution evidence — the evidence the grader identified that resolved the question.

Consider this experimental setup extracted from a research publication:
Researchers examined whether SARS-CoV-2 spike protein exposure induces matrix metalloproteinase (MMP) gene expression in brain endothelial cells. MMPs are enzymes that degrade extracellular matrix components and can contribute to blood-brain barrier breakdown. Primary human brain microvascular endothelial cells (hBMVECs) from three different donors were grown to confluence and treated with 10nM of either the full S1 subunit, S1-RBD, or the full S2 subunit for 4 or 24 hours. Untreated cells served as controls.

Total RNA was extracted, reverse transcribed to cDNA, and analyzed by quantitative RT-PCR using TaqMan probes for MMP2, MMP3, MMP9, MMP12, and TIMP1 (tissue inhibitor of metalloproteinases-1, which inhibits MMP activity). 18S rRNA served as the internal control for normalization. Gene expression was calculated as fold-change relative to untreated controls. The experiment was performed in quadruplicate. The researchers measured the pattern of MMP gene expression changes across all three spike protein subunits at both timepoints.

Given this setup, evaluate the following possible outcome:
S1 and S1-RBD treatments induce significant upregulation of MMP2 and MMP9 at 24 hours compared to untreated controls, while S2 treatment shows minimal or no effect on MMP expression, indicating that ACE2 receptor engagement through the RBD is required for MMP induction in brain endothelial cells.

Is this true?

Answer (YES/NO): NO